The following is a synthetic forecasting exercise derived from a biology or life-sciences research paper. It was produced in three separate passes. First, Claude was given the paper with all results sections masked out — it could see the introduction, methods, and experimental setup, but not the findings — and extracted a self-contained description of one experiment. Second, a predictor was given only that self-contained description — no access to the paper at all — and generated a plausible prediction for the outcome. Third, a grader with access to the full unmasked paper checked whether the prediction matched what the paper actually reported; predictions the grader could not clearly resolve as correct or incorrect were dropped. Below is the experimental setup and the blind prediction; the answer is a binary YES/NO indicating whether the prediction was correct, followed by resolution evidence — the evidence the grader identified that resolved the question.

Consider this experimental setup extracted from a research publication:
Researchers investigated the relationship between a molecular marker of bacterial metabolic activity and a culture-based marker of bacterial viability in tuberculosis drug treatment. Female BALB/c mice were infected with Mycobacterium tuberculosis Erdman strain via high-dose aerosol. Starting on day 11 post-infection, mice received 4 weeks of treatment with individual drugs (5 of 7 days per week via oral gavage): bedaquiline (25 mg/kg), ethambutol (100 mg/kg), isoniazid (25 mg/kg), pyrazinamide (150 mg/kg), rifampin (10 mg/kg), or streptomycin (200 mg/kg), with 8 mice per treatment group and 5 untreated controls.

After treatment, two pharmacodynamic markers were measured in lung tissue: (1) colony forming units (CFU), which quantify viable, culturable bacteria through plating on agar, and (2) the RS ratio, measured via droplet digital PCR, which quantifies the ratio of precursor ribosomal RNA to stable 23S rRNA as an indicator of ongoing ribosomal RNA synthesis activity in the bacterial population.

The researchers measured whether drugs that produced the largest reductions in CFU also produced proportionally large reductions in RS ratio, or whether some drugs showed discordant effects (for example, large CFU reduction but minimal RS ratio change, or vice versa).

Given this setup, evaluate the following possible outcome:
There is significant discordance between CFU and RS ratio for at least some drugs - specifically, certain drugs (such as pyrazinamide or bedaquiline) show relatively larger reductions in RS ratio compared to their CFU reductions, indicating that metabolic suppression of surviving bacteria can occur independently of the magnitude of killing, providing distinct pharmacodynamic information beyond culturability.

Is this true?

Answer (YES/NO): YES